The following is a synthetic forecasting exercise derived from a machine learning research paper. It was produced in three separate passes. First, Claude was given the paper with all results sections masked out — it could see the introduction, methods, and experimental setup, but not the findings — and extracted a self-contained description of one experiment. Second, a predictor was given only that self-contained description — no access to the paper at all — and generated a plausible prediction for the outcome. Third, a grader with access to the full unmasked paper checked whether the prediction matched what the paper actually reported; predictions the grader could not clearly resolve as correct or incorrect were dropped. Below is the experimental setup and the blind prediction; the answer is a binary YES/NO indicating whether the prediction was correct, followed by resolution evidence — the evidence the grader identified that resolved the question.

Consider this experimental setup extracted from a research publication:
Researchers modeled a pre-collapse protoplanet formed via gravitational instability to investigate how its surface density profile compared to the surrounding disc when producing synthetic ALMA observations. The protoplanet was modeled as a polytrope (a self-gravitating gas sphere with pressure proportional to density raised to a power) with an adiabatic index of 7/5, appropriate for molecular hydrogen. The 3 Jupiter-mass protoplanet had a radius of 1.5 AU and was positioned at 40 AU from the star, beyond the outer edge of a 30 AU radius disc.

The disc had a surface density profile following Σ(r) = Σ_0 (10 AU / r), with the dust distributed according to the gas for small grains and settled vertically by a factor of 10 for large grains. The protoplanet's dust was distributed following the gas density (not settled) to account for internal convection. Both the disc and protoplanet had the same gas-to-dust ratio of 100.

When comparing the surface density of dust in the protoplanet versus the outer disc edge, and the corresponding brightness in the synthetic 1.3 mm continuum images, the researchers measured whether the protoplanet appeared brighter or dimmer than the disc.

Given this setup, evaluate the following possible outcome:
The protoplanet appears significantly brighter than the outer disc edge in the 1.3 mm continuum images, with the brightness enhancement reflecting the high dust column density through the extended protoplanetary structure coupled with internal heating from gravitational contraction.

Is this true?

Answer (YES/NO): NO